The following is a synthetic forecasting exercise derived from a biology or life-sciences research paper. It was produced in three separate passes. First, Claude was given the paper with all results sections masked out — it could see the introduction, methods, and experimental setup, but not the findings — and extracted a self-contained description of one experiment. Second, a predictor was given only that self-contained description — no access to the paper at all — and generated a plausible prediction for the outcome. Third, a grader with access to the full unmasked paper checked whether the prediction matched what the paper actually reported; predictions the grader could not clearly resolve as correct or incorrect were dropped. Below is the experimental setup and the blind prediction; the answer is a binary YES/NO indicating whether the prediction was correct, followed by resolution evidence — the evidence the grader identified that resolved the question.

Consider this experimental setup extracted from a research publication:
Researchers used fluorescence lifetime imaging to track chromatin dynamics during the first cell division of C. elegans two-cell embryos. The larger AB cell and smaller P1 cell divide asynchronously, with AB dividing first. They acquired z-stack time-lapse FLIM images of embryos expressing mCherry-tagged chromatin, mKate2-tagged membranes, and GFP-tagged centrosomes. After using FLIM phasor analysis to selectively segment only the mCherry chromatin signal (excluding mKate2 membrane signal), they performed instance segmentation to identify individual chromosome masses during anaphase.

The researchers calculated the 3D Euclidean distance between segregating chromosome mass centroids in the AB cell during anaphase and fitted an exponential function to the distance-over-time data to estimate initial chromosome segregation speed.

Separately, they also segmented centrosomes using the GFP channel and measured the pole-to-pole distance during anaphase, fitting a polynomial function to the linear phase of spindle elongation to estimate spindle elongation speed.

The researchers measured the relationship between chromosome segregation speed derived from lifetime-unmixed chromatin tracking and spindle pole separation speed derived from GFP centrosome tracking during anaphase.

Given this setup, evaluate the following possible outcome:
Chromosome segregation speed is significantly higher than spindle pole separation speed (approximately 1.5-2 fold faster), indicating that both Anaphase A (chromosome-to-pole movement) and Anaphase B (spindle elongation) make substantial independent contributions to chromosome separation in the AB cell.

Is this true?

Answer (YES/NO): NO